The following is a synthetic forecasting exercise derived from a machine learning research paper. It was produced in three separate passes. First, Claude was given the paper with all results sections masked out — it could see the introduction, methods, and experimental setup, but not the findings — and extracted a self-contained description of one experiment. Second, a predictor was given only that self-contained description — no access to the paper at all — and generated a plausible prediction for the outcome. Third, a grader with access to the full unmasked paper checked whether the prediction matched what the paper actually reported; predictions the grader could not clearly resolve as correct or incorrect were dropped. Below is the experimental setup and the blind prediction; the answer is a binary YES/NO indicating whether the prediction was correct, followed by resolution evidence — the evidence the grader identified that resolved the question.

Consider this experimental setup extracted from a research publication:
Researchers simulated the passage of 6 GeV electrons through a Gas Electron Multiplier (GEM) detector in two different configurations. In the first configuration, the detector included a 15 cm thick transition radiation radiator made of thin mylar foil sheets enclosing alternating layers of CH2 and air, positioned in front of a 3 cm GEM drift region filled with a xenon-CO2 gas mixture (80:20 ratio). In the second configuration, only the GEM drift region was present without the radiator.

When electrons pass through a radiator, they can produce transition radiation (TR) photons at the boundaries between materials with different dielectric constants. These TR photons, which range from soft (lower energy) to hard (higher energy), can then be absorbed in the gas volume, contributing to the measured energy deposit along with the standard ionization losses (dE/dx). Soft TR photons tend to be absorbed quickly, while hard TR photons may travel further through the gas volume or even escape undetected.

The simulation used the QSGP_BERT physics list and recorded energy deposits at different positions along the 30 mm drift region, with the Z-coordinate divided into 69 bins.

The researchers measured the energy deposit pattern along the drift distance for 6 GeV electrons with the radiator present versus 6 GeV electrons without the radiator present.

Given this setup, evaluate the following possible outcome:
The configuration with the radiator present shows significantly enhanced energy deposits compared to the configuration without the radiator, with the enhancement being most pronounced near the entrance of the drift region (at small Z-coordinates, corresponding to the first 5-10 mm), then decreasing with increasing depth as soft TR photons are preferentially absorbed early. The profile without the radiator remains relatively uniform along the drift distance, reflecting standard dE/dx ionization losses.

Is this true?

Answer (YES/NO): YES